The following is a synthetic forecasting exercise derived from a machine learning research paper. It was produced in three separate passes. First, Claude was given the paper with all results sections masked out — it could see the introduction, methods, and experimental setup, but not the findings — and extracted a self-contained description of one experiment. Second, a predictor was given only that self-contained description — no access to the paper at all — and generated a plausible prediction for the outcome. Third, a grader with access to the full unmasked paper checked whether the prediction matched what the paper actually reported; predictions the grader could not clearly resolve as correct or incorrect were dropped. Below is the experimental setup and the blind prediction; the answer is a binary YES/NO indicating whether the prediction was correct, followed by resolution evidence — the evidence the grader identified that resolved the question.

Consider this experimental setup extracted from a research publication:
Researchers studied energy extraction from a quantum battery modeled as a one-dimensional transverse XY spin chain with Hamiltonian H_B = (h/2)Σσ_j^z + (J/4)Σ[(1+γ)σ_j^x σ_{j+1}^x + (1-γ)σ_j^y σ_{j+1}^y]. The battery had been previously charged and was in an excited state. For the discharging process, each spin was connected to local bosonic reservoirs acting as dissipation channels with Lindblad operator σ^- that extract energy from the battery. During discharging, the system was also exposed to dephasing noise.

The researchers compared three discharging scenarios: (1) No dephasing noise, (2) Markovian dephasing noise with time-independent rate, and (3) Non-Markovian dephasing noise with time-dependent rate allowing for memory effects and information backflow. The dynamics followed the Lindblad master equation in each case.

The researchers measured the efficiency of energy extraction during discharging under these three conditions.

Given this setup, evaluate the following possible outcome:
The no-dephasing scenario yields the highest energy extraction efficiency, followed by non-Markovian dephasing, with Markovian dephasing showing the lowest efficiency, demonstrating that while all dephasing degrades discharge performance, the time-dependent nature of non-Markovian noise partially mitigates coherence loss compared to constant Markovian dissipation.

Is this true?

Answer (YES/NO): NO